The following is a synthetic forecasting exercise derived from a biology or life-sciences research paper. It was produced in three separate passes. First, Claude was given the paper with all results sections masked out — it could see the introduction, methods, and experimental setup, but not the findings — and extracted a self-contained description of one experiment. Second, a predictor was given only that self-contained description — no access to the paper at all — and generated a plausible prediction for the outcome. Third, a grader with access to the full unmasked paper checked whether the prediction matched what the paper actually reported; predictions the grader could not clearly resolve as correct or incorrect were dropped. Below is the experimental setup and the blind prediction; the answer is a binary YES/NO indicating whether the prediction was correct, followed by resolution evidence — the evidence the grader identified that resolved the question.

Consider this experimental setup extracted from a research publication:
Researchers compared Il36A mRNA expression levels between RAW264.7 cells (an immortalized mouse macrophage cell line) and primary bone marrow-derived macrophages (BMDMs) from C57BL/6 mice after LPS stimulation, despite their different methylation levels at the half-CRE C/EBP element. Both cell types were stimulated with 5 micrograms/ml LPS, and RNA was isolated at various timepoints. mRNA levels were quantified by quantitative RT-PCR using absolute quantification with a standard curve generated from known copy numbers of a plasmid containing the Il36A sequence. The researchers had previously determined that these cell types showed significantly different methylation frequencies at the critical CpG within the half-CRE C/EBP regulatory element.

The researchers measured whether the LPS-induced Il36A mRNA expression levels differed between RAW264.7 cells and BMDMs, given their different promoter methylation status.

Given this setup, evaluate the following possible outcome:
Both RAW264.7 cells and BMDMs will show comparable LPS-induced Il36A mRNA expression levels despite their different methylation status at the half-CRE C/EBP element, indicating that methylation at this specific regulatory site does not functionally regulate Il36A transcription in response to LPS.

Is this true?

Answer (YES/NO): YES